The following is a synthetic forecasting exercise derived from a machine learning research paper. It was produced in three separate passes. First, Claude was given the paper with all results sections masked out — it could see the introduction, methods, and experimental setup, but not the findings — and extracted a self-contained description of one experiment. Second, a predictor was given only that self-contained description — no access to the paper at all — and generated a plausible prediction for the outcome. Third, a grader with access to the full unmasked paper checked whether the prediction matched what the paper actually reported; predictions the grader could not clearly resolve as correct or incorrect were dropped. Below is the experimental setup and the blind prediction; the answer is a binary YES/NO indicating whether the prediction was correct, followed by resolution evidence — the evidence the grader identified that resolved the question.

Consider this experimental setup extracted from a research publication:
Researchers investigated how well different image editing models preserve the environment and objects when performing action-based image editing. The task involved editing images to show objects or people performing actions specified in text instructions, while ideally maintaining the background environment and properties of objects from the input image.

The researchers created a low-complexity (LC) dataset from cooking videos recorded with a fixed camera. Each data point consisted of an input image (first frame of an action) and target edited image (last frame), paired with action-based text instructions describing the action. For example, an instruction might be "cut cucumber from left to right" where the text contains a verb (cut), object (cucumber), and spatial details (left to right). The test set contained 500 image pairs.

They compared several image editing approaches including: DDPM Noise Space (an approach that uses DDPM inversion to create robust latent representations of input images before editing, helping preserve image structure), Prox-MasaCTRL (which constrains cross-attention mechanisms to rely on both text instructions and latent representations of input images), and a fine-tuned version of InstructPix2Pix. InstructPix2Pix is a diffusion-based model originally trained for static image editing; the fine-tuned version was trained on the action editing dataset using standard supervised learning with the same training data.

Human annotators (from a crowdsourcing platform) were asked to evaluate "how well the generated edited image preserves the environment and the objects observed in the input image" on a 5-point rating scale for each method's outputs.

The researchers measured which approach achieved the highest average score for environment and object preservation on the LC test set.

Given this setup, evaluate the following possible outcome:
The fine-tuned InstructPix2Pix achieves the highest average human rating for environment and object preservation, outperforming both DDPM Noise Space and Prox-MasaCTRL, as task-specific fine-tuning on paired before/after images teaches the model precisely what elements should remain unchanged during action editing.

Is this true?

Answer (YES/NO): NO